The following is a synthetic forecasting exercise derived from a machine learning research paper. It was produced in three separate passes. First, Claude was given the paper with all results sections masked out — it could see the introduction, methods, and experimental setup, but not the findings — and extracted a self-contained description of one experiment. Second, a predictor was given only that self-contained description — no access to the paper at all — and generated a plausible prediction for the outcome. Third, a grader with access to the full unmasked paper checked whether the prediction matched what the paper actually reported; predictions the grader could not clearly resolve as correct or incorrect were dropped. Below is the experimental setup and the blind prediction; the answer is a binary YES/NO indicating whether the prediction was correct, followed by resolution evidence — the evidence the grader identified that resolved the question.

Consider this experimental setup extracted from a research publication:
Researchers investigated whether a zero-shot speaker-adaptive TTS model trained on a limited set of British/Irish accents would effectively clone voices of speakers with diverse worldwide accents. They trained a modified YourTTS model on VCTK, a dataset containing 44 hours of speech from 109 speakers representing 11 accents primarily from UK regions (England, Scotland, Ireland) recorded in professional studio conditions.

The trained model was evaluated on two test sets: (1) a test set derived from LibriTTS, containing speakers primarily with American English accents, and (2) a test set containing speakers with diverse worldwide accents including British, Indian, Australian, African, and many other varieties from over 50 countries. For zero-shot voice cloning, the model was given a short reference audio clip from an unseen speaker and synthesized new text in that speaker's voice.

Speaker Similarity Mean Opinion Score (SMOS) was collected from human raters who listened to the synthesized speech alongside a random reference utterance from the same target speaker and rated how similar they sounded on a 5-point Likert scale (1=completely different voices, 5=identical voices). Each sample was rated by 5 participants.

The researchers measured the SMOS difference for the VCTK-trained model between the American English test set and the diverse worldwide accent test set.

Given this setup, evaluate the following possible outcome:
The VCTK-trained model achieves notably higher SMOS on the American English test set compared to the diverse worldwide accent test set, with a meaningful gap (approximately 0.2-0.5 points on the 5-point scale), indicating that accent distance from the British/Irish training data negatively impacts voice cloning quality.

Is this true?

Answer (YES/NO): YES